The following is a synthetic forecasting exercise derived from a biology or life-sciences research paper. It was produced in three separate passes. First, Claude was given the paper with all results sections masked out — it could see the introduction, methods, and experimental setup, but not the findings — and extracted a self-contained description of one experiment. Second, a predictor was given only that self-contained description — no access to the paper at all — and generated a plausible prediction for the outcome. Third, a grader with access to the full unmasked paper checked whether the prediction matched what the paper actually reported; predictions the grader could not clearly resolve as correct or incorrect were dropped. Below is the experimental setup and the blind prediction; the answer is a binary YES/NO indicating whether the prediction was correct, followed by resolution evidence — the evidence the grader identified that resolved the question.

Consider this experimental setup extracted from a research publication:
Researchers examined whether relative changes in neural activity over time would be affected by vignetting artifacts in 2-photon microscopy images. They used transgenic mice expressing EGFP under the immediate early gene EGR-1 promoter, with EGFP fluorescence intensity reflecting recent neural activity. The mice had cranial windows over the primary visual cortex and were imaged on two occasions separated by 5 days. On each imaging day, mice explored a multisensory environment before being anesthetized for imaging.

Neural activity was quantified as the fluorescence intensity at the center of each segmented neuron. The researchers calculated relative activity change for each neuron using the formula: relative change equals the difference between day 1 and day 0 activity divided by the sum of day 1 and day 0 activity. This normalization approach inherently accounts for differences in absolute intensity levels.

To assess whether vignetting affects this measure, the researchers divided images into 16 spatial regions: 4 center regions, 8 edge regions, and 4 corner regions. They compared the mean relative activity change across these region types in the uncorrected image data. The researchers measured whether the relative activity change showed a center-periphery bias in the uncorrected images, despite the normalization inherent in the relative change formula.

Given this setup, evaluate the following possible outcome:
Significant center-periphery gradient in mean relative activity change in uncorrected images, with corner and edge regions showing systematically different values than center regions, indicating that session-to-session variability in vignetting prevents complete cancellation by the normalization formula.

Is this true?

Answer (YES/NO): YES